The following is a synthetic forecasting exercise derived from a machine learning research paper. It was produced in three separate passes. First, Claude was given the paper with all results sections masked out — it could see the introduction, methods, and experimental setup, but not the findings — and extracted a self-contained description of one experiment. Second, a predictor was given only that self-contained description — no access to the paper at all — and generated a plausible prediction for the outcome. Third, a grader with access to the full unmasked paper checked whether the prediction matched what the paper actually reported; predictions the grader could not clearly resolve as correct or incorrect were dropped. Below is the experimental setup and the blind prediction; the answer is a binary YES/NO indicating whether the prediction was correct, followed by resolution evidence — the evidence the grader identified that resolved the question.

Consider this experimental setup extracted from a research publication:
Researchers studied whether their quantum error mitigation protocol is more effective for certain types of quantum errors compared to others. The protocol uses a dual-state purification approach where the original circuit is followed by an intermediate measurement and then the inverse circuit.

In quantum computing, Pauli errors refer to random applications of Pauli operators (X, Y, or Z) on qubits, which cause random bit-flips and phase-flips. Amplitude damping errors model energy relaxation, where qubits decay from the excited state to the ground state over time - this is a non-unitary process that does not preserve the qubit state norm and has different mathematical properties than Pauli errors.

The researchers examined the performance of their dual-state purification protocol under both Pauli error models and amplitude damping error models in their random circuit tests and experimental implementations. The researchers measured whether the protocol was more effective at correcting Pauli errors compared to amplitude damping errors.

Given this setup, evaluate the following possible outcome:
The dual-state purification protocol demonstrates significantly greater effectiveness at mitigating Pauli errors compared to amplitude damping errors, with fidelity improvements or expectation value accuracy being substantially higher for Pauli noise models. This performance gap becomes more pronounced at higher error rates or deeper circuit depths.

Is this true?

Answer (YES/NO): NO